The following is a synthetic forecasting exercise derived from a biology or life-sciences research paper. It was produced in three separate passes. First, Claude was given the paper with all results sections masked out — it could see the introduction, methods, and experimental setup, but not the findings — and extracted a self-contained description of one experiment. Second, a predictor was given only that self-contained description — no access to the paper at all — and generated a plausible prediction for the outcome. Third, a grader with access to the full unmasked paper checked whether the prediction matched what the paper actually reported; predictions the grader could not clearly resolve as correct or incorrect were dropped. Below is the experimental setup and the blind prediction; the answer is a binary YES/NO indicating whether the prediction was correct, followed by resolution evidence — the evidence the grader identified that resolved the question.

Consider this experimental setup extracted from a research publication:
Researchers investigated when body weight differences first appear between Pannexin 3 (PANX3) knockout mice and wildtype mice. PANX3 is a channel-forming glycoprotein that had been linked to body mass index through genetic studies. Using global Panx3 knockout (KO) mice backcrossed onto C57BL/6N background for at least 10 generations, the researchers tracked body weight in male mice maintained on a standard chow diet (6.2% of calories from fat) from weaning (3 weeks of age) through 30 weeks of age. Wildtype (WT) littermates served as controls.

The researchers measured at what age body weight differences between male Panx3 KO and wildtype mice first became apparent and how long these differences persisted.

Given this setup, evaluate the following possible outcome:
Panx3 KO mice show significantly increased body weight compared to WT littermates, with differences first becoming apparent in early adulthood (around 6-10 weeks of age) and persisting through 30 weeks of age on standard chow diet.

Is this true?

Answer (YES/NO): NO